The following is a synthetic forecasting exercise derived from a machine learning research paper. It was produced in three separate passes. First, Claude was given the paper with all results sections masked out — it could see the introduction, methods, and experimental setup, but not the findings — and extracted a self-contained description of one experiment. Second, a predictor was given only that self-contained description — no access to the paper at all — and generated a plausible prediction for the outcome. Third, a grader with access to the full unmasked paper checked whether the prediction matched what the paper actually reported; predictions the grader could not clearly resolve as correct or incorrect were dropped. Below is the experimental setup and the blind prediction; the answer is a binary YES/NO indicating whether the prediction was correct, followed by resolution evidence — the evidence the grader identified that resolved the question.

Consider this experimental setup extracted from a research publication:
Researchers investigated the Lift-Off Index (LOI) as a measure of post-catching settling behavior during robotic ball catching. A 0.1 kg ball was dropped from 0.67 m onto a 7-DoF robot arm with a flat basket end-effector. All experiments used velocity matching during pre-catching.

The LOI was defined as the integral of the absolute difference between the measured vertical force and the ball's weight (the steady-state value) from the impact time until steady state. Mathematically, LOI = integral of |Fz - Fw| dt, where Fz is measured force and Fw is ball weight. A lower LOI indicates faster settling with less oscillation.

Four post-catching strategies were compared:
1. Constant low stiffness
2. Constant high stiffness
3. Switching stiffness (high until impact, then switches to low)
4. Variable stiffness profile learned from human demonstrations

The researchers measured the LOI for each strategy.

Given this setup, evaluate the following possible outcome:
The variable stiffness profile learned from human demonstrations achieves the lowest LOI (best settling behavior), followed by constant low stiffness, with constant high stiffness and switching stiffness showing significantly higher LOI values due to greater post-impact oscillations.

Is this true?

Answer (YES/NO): NO